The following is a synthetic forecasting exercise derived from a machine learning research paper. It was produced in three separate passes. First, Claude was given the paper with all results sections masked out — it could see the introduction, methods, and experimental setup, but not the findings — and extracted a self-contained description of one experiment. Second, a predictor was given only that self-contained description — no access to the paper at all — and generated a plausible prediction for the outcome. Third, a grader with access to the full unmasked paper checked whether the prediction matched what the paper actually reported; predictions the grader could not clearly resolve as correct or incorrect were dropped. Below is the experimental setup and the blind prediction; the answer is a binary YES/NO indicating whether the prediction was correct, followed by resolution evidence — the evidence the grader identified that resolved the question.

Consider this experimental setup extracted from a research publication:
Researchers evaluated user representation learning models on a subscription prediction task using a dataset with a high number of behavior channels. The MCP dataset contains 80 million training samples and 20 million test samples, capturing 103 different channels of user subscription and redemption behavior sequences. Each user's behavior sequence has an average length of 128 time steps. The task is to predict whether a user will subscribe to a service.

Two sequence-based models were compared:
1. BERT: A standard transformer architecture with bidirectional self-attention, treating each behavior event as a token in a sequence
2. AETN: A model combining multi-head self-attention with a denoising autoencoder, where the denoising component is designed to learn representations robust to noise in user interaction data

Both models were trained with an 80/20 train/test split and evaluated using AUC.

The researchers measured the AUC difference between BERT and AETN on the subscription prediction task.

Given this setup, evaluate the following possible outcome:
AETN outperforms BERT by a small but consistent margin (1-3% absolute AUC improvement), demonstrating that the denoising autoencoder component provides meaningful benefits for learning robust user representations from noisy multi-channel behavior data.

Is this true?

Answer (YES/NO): NO